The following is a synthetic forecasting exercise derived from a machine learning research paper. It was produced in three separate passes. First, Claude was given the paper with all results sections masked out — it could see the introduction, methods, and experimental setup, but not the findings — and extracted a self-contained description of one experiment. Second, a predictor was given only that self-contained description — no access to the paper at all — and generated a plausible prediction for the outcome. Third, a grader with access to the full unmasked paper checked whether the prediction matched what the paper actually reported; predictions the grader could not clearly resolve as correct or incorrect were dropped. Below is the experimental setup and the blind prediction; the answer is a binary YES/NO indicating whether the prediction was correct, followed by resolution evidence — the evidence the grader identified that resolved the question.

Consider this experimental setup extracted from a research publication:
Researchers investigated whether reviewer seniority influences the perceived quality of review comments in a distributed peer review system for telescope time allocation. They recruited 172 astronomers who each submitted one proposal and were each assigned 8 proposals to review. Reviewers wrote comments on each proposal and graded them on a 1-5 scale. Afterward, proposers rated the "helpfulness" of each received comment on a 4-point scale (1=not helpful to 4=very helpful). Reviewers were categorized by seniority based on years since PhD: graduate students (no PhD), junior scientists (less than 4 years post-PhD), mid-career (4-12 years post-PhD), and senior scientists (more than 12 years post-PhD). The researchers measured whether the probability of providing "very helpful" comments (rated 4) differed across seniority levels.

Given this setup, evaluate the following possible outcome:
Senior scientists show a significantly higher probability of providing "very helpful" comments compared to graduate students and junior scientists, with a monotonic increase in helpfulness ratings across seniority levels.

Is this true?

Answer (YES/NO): NO